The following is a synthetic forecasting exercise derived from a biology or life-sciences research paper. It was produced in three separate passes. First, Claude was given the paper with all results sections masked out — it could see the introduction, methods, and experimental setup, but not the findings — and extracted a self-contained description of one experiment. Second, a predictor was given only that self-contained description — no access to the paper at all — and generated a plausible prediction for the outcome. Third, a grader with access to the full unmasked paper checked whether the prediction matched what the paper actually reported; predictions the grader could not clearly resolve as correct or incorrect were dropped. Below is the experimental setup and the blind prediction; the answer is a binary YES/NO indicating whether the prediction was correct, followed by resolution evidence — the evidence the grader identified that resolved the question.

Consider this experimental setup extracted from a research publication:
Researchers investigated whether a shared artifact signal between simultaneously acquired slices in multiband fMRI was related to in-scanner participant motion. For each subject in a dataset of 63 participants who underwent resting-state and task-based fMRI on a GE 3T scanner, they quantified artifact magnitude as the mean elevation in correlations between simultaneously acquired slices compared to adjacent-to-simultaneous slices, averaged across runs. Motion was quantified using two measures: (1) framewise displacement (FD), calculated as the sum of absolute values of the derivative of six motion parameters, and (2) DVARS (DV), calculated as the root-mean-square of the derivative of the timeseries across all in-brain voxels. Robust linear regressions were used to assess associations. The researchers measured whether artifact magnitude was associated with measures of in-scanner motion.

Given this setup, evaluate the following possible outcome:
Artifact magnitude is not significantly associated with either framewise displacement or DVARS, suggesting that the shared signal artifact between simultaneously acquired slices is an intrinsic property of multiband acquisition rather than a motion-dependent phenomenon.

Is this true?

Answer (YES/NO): NO